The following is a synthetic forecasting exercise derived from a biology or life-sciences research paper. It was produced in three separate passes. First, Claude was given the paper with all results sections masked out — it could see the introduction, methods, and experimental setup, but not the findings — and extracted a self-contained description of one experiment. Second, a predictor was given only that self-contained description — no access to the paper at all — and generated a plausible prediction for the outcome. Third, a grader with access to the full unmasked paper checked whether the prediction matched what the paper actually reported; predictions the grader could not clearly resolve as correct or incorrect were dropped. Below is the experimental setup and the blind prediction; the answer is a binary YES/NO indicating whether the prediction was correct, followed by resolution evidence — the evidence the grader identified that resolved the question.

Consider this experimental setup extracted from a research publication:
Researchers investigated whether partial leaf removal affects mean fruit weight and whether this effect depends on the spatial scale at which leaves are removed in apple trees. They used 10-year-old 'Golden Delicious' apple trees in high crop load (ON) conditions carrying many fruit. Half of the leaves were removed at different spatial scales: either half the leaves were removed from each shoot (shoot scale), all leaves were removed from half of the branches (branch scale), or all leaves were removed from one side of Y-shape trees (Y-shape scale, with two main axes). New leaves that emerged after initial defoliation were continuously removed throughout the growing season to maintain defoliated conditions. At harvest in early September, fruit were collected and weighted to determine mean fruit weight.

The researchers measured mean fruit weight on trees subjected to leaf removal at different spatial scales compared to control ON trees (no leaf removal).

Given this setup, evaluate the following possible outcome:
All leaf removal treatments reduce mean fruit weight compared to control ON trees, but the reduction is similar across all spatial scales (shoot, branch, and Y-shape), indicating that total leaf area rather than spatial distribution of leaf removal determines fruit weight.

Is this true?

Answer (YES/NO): NO